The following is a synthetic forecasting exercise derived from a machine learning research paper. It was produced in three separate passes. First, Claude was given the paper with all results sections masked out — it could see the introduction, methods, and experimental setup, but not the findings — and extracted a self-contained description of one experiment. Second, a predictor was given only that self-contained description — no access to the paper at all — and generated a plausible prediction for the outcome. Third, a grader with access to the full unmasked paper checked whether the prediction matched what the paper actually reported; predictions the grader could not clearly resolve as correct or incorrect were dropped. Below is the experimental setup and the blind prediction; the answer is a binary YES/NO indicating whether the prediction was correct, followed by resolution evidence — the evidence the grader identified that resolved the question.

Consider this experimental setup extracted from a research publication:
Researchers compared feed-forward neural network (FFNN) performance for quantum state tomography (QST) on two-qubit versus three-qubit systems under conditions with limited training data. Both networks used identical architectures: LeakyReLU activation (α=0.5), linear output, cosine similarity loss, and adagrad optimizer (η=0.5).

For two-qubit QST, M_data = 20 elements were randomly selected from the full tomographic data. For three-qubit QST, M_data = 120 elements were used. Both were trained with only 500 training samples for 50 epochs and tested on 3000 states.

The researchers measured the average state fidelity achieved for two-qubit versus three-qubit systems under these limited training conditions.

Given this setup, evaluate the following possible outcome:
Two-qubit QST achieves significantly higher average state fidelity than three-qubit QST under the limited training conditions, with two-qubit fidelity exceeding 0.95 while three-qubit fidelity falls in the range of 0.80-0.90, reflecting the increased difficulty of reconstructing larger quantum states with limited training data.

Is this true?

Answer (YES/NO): NO